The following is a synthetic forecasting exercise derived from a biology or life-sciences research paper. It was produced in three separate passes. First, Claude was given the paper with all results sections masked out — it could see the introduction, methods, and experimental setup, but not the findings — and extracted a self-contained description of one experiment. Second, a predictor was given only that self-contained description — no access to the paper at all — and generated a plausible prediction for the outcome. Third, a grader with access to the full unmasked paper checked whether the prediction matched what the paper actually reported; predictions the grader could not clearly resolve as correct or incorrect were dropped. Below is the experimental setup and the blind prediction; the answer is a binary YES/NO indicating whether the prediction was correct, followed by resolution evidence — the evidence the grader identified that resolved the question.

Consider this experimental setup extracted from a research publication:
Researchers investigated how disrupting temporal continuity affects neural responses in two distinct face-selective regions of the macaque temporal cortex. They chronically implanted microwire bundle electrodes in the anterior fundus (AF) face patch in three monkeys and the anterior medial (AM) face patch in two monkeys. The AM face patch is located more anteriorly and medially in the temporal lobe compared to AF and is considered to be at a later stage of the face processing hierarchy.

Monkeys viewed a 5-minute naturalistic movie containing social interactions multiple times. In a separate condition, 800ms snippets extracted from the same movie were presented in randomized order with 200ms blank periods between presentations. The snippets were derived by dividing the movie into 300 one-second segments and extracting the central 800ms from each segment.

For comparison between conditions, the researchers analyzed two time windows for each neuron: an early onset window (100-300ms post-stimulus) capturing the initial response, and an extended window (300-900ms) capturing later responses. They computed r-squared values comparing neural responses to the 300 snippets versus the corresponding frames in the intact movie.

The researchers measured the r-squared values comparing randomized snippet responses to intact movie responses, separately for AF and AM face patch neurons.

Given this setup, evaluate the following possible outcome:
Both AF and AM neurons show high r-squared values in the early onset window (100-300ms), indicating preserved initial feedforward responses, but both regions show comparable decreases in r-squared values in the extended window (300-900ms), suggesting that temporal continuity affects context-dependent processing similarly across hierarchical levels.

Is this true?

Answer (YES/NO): NO